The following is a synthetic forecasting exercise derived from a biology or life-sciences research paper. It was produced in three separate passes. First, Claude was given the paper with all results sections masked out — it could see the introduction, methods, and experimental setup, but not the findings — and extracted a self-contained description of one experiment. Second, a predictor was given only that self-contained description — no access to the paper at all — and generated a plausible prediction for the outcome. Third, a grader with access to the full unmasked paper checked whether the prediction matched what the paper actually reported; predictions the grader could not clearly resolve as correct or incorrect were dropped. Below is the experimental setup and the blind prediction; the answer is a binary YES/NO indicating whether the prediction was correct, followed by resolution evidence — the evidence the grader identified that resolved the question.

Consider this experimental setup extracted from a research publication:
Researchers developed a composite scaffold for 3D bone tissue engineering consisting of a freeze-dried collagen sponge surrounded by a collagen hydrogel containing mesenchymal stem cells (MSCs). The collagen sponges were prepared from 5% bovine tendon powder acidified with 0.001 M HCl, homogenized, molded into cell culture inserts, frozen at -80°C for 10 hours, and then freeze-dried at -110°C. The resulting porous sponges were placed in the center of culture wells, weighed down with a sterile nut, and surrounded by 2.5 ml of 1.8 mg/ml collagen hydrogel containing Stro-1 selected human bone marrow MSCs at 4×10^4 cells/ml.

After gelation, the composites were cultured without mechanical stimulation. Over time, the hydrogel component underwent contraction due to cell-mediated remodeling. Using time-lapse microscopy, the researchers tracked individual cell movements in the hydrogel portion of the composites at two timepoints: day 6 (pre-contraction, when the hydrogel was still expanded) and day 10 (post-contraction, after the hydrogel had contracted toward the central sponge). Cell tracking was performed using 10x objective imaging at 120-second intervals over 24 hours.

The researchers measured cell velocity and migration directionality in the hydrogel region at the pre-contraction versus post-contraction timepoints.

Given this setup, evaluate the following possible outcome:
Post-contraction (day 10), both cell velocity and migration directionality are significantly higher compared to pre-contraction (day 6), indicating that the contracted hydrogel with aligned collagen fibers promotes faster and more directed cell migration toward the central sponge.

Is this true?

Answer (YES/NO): NO